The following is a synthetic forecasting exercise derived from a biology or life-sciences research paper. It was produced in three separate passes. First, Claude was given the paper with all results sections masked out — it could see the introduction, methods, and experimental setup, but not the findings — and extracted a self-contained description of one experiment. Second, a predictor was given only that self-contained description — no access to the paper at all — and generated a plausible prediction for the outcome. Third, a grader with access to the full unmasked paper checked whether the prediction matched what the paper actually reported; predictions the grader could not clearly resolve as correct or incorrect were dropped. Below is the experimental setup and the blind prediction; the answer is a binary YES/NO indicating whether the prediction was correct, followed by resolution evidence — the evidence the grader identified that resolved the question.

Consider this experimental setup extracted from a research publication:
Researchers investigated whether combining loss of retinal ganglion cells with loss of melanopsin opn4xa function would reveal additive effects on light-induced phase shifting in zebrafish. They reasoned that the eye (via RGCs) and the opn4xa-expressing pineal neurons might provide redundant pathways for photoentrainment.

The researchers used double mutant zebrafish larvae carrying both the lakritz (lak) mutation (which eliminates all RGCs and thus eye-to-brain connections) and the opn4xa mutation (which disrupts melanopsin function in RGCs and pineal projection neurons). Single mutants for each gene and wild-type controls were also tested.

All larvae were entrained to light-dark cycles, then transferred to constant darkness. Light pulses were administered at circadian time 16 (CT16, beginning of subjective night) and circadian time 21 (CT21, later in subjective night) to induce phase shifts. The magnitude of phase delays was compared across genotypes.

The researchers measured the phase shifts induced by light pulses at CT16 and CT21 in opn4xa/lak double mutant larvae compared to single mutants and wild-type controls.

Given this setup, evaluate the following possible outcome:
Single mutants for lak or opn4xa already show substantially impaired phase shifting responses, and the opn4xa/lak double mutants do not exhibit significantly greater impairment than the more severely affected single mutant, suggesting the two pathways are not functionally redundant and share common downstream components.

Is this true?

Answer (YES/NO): NO